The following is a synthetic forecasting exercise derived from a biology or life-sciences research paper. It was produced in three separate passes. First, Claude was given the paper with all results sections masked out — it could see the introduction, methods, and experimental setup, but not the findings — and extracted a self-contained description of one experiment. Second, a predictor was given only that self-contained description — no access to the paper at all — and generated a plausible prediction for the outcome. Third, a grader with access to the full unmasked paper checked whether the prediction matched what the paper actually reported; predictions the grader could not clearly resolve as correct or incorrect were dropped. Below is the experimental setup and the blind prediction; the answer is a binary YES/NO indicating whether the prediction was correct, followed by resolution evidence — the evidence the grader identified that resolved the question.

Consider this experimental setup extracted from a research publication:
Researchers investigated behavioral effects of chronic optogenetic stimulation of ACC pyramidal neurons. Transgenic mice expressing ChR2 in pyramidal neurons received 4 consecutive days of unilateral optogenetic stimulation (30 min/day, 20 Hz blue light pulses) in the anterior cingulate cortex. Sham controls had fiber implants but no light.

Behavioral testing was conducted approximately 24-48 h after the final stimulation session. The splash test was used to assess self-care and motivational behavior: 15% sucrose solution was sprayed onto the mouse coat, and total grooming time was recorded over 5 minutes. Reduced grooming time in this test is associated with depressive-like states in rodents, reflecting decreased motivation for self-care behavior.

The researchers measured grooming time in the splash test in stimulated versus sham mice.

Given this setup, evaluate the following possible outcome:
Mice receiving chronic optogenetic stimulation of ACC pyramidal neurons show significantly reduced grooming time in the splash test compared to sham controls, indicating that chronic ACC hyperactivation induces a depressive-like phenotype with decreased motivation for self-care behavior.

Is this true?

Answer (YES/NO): YES